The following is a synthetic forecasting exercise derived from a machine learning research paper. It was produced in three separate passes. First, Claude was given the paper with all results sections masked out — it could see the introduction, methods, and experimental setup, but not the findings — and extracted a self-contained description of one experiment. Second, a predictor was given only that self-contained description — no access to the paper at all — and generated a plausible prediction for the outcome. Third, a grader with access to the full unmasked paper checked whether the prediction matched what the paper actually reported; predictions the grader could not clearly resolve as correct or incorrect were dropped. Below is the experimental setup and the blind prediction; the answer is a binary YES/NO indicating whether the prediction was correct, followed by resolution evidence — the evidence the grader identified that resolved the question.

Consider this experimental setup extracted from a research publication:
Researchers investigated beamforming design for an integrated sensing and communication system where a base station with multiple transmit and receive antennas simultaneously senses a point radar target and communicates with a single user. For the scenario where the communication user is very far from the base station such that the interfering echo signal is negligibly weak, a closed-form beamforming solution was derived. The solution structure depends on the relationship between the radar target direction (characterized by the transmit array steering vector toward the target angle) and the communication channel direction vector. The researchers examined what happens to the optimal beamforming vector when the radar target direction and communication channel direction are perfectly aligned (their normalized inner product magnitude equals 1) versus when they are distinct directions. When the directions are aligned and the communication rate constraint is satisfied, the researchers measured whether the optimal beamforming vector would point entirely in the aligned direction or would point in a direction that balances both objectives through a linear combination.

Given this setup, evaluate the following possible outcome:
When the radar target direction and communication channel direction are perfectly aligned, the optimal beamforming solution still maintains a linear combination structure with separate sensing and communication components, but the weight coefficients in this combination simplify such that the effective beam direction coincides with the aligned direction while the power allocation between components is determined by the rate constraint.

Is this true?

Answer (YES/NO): NO